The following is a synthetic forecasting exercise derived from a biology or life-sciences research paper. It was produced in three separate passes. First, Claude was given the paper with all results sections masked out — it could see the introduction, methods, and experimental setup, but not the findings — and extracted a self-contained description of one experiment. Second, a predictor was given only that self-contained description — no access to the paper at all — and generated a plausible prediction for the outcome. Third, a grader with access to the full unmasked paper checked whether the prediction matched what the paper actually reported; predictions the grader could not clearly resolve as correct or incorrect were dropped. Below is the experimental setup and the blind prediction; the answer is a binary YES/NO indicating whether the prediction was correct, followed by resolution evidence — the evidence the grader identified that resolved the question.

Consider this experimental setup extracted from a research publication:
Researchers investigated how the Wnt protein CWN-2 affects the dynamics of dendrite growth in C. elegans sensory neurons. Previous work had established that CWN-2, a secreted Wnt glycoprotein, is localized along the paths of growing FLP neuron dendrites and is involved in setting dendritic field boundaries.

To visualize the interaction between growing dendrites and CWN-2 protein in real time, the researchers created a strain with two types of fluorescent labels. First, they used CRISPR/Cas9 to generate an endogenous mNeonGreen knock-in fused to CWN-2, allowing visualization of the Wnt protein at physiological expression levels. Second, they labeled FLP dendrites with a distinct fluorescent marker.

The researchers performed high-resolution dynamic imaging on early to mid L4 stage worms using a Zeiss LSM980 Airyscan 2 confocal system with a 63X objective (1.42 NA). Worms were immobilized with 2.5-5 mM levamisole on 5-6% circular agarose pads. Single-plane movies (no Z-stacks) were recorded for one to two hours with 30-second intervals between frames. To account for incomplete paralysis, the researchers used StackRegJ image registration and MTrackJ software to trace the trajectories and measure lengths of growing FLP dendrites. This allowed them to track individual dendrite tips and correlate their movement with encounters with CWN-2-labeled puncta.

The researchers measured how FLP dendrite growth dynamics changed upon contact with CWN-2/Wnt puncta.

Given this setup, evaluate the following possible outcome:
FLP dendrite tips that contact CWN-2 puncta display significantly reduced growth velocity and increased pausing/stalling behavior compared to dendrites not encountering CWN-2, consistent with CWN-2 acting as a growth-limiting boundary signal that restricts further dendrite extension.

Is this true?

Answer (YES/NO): YES